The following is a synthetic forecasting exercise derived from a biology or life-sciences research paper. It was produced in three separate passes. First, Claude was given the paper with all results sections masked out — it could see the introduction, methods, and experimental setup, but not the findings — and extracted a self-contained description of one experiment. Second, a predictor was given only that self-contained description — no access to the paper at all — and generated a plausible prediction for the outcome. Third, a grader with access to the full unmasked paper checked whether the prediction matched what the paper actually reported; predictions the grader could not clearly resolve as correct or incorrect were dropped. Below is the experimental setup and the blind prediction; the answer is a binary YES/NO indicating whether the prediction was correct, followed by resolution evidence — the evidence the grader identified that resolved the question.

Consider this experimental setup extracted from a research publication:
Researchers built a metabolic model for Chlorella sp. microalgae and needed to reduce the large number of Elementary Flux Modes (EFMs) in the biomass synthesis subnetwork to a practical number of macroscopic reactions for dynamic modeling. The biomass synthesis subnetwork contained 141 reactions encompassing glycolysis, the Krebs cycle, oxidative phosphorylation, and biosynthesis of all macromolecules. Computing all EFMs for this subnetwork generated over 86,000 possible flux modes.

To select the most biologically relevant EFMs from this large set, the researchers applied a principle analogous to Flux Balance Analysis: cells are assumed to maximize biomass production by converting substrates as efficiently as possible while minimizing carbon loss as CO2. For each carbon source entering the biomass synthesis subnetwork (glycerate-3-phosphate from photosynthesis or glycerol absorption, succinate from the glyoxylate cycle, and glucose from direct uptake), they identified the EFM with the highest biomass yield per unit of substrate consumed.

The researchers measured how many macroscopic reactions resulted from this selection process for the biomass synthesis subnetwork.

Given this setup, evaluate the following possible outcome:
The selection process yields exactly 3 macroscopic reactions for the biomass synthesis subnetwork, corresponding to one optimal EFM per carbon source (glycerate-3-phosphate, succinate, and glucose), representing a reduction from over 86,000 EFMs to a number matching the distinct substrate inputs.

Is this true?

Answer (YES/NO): YES